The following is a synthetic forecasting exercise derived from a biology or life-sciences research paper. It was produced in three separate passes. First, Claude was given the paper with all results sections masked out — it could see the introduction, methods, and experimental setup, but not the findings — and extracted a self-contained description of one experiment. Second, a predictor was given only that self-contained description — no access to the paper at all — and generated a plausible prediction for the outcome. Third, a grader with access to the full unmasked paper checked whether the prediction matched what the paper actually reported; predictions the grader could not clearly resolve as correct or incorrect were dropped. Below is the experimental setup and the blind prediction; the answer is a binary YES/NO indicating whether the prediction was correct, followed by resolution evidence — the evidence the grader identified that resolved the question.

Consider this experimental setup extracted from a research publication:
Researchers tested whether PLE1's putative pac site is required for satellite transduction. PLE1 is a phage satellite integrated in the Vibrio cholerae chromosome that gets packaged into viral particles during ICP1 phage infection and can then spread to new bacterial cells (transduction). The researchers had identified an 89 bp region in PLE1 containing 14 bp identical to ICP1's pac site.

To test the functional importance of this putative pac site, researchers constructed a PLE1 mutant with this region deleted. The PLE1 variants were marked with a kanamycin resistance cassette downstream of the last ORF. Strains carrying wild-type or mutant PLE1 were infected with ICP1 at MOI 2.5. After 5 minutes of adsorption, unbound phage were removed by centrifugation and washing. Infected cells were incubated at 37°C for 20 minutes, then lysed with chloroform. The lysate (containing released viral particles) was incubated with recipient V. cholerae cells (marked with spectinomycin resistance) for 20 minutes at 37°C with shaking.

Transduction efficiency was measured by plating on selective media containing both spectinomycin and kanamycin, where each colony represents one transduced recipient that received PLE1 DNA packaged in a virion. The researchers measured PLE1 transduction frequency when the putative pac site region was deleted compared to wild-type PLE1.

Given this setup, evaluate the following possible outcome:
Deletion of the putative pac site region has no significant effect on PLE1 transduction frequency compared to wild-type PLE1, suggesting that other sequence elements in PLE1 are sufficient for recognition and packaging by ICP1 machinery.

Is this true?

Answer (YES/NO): NO